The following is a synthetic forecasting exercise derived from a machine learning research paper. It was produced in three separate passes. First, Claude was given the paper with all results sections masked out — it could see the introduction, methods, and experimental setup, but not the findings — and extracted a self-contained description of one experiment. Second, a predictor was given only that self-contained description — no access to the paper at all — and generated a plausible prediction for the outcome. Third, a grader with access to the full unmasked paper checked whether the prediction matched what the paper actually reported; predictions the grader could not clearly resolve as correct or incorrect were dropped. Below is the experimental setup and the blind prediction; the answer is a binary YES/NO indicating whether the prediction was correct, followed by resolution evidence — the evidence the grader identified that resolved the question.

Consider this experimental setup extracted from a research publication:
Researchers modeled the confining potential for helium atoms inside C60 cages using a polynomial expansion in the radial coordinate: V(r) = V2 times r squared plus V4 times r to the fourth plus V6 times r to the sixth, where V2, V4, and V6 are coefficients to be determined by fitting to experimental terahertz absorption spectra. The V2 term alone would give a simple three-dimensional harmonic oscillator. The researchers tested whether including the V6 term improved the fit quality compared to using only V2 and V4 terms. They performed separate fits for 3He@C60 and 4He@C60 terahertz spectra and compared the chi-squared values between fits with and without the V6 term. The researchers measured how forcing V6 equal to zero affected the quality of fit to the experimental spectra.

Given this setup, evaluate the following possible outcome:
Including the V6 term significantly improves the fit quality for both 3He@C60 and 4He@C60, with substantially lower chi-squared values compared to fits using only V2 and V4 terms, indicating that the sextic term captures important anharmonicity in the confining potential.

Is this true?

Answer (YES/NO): YES